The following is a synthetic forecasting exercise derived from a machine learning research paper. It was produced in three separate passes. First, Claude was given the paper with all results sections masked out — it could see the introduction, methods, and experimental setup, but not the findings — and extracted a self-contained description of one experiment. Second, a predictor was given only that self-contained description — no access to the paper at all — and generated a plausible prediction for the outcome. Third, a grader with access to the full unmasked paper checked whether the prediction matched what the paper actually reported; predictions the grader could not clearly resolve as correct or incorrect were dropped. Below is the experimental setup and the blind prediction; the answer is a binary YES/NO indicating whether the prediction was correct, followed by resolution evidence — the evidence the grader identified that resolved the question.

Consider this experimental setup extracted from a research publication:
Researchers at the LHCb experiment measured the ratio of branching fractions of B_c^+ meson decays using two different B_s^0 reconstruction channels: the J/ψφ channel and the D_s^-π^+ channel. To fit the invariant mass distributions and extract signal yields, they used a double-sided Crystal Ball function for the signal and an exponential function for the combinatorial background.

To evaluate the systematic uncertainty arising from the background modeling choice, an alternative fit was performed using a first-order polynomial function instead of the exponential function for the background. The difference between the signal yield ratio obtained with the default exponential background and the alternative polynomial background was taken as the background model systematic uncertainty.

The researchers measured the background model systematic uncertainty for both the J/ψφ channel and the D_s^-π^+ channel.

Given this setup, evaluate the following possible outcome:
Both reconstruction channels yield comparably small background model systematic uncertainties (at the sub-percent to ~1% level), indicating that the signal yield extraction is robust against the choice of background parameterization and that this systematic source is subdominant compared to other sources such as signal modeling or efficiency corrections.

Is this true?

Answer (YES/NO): NO